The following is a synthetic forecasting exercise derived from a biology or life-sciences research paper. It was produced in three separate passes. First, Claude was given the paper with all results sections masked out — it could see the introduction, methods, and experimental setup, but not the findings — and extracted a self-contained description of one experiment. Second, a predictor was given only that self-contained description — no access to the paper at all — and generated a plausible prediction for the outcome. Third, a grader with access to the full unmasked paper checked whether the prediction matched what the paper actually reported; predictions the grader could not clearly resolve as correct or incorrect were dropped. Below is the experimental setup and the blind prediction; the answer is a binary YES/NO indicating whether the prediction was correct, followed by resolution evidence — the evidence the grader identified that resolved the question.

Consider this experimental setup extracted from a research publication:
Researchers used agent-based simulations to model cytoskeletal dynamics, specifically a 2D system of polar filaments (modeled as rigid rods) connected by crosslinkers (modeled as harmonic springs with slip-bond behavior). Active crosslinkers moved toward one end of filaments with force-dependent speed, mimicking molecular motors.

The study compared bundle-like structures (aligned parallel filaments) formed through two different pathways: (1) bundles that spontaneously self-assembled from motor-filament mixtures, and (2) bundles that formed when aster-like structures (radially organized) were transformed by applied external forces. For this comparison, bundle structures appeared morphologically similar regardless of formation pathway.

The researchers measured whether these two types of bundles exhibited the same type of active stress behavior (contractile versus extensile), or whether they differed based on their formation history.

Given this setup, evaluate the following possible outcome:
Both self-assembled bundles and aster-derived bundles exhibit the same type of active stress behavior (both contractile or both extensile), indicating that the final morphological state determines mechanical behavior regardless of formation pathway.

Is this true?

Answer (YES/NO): NO